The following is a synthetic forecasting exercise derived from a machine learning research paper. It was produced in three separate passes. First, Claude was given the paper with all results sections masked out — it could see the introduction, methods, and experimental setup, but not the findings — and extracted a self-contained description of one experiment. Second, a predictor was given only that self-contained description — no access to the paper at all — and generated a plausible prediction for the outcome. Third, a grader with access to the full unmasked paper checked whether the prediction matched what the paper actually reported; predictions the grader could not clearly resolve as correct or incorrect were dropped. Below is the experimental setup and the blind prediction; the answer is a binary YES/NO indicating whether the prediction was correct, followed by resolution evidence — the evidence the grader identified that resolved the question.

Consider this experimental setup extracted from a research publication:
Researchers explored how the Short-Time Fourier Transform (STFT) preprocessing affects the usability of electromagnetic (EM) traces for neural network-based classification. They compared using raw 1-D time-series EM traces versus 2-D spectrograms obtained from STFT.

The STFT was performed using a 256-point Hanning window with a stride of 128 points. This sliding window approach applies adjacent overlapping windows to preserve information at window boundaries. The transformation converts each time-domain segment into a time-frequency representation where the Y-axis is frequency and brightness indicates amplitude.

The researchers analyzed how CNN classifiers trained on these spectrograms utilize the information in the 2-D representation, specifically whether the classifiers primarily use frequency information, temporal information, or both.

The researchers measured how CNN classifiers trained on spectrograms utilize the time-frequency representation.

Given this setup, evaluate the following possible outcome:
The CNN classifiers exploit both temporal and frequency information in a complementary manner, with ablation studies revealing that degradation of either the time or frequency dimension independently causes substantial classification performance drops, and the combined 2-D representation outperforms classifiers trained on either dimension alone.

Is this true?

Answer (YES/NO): NO